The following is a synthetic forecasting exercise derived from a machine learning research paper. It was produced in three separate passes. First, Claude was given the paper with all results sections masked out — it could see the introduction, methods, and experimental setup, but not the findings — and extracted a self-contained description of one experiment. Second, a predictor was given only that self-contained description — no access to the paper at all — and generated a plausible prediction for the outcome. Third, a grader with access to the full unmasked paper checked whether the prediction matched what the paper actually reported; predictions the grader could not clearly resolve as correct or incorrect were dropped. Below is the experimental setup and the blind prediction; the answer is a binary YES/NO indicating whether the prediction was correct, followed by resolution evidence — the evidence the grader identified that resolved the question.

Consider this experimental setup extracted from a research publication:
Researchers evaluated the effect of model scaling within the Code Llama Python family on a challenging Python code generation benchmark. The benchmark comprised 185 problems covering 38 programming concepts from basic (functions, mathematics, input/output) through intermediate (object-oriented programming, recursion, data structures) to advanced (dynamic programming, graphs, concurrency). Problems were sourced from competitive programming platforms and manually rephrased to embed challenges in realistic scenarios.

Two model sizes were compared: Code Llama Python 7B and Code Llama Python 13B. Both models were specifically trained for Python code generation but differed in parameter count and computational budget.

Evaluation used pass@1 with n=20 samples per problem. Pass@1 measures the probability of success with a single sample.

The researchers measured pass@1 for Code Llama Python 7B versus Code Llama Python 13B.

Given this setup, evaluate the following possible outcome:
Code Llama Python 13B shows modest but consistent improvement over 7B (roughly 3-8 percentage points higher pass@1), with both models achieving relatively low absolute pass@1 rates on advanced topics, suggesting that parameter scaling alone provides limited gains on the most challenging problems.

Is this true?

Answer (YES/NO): NO